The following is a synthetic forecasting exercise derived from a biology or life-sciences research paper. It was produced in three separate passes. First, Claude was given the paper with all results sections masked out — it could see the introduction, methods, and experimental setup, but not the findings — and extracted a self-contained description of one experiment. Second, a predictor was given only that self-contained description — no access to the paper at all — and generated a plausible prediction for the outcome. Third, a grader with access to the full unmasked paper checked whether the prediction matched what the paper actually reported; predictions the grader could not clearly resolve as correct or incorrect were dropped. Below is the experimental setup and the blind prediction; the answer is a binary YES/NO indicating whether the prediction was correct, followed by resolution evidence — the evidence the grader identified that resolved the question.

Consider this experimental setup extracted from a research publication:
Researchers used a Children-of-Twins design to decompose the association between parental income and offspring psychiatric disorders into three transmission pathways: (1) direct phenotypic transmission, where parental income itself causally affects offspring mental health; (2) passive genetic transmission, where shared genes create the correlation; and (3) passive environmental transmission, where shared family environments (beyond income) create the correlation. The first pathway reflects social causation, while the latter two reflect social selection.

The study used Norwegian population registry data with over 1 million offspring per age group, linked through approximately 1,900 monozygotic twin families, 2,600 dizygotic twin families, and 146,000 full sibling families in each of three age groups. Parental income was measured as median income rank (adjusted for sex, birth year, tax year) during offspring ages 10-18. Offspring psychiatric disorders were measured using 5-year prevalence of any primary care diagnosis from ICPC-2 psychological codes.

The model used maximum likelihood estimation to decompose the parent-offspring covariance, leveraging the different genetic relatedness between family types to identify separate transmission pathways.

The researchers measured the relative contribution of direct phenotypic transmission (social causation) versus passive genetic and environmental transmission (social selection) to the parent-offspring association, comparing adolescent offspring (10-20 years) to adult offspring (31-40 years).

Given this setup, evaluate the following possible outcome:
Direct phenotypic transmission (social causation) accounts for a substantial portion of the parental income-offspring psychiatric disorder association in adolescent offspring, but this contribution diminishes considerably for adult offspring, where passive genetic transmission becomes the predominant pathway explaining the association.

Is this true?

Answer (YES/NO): YES